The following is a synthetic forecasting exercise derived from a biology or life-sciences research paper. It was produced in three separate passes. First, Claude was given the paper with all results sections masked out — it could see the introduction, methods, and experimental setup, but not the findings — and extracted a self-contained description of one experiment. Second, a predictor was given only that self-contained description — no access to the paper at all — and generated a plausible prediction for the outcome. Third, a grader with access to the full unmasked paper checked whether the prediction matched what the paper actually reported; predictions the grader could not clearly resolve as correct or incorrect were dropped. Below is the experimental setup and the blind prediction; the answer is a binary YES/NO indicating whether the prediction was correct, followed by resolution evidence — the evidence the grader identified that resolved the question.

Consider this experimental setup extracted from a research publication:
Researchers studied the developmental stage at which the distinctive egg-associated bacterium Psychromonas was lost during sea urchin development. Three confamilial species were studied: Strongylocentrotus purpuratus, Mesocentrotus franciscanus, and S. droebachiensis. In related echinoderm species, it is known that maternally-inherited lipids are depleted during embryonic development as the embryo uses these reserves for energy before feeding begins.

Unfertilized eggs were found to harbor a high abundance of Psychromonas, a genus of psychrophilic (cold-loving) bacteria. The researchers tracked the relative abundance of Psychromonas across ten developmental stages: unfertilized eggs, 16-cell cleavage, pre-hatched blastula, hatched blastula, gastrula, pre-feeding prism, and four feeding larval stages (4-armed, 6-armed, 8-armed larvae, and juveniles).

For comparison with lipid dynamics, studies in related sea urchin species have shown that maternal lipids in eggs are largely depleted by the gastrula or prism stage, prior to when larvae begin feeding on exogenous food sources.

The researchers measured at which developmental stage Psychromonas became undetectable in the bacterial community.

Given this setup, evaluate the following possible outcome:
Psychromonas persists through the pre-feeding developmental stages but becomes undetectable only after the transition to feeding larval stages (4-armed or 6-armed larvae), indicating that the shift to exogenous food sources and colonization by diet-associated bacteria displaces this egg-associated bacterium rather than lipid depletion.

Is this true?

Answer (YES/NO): NO